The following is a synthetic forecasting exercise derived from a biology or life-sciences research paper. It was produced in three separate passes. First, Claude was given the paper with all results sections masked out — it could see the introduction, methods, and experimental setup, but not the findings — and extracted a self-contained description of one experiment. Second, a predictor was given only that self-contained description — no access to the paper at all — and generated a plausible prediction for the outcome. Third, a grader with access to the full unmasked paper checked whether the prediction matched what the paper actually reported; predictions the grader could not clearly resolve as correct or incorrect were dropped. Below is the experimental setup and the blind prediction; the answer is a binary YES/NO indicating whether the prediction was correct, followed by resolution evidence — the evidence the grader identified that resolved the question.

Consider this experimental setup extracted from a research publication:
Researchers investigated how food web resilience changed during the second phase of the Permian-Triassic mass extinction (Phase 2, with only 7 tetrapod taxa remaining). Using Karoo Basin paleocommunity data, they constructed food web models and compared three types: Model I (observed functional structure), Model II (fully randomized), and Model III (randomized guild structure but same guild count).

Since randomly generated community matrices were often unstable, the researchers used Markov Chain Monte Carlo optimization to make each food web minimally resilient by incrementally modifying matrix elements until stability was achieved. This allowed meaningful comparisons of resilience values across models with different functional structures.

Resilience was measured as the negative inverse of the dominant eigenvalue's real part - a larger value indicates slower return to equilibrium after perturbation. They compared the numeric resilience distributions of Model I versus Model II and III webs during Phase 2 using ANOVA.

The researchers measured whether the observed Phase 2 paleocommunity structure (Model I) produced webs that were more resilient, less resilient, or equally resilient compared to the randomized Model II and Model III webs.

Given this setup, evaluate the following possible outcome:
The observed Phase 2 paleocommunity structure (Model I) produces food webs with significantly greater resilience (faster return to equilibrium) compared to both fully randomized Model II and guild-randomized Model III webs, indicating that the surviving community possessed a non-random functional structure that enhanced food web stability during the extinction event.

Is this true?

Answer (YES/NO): YES